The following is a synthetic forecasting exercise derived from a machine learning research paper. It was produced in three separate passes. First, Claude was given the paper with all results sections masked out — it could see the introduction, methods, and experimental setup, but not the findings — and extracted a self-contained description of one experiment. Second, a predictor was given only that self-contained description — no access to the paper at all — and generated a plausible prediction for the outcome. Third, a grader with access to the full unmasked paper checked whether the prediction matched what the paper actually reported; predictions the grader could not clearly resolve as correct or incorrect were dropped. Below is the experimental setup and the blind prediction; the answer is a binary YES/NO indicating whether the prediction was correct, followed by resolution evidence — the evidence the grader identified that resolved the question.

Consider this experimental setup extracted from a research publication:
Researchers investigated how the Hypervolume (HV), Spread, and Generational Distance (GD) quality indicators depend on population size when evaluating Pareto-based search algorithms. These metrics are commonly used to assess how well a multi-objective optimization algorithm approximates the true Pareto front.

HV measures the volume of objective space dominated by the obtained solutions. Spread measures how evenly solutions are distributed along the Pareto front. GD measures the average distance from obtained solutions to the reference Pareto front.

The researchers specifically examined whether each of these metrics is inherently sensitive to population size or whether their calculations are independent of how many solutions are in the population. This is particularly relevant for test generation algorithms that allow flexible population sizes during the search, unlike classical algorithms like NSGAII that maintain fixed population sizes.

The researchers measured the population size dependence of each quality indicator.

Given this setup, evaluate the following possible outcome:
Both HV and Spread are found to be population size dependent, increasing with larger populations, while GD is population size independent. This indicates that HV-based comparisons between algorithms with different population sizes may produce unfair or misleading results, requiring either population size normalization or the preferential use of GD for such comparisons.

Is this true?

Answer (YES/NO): NO